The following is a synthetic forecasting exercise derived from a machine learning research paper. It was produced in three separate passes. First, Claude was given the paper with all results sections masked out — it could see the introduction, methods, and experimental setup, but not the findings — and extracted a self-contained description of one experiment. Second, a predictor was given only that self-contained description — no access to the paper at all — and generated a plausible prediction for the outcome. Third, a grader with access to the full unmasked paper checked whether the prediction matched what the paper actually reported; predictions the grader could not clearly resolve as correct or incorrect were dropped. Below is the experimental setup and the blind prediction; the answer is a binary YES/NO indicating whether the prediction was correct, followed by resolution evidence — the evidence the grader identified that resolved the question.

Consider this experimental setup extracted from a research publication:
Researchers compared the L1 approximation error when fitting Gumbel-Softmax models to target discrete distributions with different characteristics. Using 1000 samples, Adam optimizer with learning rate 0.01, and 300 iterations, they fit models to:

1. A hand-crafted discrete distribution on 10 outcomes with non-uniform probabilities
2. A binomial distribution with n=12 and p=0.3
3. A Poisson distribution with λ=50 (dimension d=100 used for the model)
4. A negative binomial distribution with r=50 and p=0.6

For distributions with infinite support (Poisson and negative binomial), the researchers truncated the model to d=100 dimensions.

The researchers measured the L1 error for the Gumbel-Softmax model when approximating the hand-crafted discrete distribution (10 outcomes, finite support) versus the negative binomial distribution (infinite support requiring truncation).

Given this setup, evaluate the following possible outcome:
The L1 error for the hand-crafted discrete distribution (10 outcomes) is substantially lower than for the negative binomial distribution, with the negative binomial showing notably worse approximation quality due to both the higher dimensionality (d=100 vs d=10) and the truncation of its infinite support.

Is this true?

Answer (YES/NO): YES